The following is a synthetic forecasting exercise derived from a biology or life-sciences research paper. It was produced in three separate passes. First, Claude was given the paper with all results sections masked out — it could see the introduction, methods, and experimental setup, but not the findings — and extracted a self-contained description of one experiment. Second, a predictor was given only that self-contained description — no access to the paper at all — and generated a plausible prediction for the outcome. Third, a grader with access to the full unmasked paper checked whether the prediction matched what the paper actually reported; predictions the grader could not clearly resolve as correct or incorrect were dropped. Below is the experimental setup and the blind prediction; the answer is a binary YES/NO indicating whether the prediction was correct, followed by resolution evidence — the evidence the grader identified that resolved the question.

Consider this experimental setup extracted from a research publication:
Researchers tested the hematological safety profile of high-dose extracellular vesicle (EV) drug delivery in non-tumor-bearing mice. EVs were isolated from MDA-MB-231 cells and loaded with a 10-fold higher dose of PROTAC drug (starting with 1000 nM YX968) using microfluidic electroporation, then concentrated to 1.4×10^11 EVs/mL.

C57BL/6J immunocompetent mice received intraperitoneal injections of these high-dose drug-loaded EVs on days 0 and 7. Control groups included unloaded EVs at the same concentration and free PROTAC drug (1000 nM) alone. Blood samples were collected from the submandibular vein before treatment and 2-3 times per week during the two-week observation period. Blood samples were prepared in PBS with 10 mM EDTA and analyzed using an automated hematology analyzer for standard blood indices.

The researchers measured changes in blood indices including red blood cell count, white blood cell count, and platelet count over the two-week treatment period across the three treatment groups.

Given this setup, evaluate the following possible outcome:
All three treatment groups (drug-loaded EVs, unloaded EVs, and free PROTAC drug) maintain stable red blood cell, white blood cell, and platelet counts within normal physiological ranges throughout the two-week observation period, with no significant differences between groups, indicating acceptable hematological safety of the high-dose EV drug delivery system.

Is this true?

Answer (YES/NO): YES